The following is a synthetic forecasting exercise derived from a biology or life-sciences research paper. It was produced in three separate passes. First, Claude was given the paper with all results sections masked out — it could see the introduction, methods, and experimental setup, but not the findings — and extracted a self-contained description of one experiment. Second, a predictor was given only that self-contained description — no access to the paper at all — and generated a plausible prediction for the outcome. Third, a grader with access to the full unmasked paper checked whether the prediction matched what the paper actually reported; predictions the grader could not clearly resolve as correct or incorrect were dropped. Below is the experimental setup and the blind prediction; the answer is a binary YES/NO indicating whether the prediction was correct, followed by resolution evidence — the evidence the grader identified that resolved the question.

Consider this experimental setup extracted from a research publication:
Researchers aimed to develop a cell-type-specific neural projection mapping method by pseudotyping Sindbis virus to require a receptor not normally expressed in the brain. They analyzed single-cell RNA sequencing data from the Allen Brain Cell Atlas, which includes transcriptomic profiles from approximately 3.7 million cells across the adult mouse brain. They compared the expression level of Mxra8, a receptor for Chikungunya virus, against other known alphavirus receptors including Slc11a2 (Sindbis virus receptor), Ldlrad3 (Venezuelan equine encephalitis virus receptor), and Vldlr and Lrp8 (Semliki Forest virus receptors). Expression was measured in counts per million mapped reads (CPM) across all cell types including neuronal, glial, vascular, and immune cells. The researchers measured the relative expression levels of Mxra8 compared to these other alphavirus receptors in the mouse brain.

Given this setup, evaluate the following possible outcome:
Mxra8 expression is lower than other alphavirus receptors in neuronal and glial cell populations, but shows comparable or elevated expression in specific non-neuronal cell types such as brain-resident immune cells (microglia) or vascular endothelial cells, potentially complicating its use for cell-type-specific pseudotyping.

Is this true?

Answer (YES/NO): NO